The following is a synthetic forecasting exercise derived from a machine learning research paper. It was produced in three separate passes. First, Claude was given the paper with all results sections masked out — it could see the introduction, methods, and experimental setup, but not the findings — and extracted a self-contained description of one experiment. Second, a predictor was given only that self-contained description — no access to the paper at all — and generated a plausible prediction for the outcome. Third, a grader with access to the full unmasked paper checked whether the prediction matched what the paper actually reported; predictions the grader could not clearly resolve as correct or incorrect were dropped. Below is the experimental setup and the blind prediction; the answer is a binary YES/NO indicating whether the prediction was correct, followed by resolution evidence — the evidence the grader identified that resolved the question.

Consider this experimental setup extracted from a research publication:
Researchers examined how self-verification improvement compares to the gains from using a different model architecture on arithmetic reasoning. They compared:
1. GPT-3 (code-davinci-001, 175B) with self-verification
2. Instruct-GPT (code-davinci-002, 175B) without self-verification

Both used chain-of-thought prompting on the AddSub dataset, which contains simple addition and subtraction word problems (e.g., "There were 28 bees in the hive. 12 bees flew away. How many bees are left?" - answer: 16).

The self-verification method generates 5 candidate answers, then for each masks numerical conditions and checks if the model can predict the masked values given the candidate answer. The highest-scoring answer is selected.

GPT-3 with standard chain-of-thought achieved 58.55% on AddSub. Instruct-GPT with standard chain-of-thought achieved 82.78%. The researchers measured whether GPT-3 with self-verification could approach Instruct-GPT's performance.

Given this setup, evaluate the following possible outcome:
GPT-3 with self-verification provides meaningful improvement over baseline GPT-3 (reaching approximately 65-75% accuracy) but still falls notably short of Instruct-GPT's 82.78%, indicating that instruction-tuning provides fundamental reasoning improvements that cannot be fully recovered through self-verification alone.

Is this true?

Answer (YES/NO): NO